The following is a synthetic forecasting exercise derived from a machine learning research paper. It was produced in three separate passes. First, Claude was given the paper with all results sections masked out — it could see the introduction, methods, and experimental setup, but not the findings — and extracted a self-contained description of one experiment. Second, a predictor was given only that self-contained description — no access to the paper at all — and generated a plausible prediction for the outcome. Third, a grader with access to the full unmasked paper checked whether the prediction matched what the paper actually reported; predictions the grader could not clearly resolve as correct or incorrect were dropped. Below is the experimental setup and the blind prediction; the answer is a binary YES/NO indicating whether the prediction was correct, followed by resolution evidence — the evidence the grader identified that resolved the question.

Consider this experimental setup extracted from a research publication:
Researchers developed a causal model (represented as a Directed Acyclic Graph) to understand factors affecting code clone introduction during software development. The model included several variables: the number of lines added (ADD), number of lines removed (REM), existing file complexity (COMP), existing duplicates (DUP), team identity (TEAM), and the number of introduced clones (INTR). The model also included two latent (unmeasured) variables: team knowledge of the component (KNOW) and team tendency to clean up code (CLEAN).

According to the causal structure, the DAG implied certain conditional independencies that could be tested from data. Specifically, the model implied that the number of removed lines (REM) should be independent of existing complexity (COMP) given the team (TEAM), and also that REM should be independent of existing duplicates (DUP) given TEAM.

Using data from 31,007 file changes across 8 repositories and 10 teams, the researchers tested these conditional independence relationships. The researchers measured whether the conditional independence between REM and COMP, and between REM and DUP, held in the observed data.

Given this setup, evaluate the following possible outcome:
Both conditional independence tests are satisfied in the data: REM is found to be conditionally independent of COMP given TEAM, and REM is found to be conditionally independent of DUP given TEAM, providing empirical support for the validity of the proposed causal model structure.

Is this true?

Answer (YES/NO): NO